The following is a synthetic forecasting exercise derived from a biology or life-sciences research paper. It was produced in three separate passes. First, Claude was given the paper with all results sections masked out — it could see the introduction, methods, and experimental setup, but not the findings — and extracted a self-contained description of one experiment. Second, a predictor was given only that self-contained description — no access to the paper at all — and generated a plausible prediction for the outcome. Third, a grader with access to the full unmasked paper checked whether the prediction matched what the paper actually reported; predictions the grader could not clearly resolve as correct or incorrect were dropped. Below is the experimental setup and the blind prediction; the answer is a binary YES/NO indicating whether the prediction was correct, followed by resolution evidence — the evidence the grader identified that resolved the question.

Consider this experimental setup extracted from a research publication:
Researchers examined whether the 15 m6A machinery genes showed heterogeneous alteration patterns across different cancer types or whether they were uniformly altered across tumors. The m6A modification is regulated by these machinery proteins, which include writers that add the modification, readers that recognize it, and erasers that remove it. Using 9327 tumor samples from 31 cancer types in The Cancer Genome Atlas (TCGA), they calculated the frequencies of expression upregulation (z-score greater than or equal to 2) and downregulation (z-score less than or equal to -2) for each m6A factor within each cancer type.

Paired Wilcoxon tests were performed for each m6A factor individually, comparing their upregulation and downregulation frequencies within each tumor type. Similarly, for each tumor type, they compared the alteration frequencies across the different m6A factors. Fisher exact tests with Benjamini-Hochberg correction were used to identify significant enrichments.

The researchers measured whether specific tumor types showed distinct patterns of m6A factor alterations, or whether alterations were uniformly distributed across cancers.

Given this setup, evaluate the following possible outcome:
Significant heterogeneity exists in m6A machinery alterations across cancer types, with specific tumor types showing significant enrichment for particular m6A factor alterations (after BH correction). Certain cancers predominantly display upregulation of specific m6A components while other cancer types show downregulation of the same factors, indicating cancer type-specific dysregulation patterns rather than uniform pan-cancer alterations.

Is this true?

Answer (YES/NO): NO